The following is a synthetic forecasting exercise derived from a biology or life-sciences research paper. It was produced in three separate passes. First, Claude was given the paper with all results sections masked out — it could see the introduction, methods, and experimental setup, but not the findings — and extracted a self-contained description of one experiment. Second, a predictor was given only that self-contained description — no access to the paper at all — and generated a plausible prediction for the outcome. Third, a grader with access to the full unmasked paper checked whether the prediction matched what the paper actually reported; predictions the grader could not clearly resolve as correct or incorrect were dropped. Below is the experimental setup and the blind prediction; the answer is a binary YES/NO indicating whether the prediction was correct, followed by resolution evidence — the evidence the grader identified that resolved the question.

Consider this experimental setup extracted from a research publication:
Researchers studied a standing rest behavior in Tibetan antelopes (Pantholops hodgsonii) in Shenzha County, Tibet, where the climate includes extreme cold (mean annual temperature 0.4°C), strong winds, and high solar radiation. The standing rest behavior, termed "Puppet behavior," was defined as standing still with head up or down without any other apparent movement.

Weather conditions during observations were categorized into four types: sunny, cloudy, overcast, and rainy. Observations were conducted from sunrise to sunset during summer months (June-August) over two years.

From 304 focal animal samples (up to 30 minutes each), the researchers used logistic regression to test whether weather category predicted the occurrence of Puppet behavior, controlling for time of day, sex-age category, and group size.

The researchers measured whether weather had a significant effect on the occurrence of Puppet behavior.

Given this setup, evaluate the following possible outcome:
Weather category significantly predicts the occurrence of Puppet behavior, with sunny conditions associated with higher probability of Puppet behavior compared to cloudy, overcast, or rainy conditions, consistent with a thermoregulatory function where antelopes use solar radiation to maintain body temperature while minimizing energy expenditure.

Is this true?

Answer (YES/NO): NO